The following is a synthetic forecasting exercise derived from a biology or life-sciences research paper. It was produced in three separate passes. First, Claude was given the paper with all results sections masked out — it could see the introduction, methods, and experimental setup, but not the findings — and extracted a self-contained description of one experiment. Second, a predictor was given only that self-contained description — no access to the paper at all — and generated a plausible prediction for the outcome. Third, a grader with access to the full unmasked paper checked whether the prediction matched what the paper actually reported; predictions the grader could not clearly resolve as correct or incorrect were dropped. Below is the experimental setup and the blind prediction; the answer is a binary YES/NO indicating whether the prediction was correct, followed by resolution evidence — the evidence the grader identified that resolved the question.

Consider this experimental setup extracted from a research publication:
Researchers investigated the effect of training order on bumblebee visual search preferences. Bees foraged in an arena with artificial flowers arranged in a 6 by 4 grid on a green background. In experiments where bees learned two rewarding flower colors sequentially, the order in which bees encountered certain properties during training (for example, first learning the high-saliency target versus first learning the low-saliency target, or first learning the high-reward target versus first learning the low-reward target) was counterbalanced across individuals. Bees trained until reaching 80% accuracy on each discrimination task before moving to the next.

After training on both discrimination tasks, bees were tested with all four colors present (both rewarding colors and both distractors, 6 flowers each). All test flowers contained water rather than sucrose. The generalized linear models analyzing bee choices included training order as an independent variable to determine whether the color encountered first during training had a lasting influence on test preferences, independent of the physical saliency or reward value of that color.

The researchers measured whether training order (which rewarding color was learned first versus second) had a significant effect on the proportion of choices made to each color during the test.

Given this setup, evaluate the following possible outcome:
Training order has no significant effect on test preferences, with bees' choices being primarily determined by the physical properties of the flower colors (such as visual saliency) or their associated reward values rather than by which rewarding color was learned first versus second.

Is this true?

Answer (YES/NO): NO